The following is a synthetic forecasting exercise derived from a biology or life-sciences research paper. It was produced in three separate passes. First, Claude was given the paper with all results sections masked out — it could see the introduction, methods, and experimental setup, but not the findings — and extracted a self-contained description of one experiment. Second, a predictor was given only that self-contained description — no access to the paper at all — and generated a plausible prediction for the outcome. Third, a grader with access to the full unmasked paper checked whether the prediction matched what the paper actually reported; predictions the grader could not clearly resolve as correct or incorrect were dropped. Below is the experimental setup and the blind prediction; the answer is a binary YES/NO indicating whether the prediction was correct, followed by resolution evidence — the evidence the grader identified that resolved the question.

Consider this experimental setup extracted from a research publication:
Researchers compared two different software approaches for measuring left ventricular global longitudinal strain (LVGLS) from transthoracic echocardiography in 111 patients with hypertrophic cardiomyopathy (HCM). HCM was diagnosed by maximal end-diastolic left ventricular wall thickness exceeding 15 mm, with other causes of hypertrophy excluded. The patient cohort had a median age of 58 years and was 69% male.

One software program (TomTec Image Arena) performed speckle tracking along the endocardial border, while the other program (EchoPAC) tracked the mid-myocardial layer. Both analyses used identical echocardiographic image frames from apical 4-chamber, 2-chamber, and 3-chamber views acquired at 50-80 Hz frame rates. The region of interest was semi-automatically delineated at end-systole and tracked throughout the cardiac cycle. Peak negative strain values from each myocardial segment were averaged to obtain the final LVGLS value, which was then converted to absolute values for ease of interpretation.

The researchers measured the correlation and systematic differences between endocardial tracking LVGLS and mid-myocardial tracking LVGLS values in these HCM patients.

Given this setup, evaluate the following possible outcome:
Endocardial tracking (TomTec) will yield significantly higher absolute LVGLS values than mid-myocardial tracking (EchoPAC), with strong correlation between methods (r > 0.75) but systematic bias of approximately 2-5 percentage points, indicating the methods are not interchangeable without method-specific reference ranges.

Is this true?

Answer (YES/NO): NO